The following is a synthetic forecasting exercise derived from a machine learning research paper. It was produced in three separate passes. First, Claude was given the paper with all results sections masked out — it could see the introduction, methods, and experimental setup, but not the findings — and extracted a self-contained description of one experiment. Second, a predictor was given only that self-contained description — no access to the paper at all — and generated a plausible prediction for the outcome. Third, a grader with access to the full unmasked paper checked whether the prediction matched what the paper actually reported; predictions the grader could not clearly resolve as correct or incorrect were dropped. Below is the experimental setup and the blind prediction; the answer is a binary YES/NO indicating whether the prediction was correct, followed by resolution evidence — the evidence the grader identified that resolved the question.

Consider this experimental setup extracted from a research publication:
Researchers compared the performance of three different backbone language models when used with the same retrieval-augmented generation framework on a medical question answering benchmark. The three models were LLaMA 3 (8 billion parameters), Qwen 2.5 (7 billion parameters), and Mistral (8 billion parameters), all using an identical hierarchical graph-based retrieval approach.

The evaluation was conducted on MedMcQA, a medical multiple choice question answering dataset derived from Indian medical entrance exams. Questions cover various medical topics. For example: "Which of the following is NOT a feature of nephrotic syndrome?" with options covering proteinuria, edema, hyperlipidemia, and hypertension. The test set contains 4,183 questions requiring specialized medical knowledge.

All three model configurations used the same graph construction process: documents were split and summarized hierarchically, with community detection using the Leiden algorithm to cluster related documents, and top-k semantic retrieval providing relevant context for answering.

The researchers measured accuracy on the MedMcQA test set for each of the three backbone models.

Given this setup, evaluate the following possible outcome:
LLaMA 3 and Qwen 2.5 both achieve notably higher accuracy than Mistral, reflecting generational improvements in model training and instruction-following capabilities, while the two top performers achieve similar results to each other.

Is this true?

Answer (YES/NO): NO